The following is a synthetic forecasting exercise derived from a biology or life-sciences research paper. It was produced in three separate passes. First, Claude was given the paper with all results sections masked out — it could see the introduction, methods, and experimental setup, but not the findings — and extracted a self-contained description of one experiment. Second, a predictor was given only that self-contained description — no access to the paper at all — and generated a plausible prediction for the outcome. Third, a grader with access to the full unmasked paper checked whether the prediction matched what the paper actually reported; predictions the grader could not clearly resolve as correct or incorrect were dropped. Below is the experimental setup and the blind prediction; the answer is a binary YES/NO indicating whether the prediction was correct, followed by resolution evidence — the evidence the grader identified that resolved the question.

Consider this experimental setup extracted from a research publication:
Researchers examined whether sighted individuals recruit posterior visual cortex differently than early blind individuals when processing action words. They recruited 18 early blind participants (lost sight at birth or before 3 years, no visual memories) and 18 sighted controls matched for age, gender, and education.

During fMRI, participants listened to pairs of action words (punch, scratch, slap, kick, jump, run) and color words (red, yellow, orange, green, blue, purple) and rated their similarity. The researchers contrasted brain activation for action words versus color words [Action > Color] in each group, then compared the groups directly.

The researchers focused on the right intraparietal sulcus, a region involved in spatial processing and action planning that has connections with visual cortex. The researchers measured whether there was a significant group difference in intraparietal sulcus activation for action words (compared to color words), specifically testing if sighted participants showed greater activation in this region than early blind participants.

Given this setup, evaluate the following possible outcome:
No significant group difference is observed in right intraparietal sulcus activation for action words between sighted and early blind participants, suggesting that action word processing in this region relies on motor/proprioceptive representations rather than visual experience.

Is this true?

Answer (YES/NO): YES